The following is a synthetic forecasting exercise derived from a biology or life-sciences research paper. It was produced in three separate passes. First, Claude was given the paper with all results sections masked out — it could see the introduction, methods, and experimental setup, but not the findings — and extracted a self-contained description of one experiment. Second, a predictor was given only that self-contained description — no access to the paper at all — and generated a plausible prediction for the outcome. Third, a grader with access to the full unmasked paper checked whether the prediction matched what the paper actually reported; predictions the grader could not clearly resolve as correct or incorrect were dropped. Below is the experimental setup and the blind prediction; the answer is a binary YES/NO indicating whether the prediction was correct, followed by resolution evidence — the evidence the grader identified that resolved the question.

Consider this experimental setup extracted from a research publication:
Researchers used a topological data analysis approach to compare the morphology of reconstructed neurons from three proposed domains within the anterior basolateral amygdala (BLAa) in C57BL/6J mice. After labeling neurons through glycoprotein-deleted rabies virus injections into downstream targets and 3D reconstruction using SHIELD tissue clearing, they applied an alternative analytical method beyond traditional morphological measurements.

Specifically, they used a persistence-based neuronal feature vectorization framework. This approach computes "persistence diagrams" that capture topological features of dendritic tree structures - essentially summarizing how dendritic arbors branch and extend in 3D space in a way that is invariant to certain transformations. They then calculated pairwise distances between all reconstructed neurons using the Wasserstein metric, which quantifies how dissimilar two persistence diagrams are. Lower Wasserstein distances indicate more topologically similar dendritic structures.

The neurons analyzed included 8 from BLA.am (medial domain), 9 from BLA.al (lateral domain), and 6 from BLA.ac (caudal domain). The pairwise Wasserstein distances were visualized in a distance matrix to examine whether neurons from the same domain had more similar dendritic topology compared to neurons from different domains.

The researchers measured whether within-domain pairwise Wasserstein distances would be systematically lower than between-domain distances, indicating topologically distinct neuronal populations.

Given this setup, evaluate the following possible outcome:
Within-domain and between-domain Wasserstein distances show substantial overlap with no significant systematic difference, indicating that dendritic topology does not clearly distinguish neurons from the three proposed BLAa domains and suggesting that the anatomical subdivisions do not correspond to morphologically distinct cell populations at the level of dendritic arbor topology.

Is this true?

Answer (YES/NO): NO